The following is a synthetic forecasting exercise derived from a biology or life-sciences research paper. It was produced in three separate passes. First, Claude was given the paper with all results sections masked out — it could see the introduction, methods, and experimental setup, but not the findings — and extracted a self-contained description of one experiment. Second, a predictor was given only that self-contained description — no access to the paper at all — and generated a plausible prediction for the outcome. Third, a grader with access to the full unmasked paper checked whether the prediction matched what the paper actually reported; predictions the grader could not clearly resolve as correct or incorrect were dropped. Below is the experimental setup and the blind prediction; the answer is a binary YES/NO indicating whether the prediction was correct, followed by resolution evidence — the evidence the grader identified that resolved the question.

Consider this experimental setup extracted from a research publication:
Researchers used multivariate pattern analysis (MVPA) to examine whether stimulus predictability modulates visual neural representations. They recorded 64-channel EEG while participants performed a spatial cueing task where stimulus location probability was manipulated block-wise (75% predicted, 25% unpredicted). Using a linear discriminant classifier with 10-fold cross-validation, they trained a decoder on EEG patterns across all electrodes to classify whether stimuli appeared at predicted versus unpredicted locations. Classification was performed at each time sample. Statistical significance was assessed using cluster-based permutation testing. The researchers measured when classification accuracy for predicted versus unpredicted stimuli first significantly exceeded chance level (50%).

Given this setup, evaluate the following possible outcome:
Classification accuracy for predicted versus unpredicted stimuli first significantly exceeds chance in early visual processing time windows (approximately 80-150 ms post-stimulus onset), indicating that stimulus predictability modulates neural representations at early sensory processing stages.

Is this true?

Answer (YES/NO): NO